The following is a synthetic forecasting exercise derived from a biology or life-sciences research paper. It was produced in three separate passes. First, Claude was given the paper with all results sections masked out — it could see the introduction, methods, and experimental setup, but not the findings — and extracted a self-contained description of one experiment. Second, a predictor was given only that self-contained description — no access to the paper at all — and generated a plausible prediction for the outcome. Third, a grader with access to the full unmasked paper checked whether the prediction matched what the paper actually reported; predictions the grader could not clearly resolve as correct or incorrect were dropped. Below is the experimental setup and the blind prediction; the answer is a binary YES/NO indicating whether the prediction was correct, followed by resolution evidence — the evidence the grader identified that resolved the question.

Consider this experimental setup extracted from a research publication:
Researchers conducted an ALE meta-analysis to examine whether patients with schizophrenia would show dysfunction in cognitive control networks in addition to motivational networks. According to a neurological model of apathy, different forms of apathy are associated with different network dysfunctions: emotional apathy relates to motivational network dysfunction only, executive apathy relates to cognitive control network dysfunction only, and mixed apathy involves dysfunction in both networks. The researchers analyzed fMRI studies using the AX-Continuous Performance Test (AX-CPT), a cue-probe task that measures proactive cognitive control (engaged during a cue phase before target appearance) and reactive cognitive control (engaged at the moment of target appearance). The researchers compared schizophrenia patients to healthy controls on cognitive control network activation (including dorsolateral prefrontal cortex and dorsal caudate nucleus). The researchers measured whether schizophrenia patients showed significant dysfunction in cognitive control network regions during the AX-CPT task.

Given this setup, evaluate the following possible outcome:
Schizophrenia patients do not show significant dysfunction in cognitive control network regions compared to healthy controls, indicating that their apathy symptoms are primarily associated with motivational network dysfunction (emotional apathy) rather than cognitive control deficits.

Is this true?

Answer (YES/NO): NO